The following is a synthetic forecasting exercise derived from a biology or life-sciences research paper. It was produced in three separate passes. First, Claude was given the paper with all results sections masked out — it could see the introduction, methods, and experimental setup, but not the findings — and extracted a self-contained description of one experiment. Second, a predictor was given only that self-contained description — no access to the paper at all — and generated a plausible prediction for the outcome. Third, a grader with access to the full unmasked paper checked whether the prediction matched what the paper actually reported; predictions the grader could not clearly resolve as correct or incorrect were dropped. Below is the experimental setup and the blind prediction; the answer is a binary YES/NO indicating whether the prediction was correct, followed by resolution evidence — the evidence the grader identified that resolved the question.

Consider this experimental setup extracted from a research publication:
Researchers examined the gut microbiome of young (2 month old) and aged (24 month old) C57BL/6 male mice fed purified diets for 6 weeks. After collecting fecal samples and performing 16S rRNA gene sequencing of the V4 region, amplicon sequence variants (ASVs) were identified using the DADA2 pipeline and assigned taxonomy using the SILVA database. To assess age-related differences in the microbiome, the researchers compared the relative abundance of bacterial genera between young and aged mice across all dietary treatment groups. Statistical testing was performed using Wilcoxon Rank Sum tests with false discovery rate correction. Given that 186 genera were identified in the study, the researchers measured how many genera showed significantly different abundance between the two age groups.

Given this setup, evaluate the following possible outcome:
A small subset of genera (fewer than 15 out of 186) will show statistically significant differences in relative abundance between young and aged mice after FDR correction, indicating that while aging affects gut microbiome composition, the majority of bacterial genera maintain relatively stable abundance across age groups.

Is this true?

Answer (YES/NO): NO